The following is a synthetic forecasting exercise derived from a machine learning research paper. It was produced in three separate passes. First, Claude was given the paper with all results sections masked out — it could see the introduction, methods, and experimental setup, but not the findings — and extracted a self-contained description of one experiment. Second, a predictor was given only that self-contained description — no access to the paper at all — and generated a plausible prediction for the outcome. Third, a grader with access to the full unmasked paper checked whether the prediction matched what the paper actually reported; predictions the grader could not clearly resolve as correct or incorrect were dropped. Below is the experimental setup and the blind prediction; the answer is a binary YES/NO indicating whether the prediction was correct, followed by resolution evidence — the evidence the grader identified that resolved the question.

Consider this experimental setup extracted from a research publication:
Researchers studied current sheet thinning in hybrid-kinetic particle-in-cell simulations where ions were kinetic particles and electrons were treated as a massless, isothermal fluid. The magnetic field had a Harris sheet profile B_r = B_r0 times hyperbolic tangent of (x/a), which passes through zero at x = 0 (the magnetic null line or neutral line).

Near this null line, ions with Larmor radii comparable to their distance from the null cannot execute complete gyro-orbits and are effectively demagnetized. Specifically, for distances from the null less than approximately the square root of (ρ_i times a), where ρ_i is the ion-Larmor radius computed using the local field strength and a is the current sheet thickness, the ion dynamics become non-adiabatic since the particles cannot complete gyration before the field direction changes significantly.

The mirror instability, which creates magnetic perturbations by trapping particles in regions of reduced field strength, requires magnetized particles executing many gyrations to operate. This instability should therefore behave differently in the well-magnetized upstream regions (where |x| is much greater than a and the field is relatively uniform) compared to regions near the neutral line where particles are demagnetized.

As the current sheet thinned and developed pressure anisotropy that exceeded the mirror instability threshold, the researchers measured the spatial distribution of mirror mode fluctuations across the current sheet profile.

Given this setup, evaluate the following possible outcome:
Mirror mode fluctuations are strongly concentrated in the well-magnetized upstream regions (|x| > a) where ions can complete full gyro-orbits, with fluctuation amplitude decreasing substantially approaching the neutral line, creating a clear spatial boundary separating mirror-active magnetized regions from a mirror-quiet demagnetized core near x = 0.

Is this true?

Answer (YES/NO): NO